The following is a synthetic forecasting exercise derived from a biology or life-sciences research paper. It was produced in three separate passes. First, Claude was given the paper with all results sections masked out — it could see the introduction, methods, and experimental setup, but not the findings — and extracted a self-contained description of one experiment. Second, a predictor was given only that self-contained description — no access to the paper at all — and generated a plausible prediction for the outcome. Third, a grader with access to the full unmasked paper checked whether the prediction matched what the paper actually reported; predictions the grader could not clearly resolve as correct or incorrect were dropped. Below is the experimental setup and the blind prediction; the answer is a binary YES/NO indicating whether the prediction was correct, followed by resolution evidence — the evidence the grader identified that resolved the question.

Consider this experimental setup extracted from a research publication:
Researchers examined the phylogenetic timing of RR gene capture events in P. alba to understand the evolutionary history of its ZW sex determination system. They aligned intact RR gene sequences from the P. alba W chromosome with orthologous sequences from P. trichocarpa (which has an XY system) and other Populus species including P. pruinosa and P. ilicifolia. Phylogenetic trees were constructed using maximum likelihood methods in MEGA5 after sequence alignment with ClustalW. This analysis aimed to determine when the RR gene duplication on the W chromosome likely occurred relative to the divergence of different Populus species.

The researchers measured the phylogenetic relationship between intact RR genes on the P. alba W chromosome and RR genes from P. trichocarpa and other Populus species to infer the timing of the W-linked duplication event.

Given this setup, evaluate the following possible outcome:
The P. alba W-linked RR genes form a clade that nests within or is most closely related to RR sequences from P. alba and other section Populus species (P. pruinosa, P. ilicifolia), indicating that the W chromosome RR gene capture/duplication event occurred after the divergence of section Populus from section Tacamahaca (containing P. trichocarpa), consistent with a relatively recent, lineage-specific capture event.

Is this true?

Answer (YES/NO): NO